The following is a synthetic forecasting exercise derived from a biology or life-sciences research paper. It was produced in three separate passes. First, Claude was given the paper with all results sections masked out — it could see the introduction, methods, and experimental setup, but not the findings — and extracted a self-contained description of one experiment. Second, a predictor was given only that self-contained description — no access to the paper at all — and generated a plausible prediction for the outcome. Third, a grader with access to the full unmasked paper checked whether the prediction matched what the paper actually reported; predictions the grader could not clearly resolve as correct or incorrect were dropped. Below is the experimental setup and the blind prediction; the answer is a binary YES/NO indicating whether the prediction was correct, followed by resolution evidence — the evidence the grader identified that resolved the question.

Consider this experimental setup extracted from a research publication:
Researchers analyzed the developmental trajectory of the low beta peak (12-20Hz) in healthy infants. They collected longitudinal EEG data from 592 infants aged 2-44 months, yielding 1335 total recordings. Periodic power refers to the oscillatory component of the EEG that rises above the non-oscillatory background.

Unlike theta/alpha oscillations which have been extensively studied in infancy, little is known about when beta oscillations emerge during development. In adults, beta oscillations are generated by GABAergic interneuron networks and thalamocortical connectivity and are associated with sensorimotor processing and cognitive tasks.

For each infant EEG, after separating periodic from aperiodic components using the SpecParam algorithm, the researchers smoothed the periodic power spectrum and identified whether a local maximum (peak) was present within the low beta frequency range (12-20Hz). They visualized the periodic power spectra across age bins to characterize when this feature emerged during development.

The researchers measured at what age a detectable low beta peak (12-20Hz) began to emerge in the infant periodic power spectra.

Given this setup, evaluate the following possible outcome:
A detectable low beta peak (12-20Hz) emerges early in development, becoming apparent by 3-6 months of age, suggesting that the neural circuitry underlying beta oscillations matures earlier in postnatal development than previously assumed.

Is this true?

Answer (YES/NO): NO